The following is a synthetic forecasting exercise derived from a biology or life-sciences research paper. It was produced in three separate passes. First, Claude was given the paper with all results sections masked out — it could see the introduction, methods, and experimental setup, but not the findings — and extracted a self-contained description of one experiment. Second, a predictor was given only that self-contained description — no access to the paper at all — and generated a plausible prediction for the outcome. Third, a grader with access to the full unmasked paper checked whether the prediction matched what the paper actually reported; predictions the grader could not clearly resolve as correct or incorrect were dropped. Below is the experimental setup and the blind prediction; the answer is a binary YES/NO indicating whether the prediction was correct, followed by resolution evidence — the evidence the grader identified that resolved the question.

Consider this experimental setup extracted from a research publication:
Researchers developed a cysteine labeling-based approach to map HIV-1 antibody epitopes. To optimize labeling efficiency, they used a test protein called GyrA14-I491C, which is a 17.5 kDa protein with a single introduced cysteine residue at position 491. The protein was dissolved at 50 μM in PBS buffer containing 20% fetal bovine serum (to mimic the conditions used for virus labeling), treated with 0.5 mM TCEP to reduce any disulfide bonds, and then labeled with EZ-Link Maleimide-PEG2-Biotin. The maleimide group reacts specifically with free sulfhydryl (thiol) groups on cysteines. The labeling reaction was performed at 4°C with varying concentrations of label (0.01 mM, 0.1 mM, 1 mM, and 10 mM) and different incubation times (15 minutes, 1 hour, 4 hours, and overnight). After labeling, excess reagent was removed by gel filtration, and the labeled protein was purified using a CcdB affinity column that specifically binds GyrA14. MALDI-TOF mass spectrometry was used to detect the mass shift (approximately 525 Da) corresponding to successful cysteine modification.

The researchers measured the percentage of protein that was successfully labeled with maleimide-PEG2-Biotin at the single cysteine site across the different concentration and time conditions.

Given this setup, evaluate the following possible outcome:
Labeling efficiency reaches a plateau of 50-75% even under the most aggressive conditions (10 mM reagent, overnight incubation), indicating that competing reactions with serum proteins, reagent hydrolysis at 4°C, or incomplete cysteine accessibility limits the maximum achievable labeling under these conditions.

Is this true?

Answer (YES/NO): NO